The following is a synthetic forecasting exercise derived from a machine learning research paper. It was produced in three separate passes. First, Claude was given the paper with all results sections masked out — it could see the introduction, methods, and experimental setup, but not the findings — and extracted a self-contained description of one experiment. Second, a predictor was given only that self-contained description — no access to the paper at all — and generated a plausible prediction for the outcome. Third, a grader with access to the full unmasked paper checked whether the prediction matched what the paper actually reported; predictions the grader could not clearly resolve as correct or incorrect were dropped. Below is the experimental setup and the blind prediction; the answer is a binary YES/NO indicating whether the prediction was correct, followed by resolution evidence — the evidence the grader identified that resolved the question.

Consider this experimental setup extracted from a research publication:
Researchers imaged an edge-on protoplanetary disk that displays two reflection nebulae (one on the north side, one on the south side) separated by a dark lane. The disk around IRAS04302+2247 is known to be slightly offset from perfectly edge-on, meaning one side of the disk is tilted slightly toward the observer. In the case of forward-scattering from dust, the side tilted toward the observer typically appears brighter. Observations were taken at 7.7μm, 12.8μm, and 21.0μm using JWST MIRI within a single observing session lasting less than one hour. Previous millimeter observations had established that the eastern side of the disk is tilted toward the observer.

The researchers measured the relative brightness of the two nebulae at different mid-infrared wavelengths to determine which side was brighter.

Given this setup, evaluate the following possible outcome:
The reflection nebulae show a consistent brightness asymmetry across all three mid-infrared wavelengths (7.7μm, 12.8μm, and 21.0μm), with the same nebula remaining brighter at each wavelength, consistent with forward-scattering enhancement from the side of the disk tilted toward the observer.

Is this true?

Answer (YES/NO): NO